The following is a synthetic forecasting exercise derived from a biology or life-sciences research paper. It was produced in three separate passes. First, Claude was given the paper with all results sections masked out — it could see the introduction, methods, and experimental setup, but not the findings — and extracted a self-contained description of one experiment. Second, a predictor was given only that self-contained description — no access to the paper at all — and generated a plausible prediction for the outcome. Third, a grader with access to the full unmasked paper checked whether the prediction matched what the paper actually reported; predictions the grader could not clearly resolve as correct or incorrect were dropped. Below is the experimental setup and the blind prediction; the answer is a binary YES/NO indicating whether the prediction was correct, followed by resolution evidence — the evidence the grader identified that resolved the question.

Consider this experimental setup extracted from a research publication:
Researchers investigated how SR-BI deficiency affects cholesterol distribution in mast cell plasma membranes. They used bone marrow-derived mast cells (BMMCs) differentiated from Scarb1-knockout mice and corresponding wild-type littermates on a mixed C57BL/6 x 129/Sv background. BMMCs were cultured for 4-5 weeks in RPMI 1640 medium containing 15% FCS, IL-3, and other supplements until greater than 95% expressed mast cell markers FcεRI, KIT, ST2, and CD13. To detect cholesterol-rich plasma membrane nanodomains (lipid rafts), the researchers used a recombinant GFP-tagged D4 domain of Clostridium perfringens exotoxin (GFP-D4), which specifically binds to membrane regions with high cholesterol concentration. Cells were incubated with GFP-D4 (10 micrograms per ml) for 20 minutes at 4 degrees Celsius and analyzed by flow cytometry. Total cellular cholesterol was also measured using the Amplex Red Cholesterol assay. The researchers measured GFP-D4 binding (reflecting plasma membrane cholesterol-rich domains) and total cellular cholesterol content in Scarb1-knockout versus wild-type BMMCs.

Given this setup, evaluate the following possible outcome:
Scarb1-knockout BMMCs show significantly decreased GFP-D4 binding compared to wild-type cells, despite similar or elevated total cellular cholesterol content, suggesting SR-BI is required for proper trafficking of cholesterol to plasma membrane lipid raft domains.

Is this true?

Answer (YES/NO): YES